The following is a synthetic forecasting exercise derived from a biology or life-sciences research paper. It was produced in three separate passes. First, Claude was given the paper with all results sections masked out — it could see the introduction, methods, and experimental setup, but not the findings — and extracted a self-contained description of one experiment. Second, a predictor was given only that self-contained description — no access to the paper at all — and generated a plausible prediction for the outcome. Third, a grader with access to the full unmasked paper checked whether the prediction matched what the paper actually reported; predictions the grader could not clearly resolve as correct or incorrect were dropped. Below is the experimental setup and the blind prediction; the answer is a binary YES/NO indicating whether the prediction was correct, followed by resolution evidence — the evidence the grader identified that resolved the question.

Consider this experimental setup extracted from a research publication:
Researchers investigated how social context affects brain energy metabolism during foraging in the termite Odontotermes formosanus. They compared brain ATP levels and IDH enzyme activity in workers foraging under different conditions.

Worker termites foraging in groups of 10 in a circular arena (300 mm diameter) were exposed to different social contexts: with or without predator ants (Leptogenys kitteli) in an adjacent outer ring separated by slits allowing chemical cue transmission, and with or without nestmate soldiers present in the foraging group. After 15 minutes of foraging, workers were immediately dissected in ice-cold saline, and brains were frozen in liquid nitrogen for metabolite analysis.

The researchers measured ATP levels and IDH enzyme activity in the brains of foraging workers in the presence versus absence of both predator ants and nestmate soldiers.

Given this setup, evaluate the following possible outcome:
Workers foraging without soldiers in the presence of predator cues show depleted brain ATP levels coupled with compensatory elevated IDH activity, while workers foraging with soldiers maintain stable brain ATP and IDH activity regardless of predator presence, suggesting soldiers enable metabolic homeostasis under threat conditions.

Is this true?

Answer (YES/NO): NO